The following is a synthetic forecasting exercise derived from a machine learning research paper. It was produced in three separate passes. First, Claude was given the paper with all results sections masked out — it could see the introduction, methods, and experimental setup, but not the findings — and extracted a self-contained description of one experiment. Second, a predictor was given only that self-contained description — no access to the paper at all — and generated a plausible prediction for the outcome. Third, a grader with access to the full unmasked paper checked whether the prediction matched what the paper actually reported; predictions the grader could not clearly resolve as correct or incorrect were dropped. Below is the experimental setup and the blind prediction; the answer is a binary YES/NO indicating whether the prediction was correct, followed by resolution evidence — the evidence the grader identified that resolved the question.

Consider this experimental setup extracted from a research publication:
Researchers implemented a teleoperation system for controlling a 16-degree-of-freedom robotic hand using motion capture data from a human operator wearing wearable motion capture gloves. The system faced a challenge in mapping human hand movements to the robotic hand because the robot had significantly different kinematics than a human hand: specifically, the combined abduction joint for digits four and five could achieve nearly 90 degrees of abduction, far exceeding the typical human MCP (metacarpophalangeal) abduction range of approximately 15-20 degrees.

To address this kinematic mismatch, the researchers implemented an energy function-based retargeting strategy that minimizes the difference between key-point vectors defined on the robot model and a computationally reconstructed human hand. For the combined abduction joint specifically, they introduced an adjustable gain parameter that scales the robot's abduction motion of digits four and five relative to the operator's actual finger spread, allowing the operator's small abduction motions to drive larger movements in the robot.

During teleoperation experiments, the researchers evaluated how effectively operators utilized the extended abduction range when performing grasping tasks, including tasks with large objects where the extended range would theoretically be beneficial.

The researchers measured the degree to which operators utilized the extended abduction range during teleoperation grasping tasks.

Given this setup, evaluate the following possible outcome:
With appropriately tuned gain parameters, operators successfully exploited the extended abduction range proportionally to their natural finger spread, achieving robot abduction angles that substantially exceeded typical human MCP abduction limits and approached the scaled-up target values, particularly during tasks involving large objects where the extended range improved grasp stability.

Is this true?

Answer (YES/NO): NO